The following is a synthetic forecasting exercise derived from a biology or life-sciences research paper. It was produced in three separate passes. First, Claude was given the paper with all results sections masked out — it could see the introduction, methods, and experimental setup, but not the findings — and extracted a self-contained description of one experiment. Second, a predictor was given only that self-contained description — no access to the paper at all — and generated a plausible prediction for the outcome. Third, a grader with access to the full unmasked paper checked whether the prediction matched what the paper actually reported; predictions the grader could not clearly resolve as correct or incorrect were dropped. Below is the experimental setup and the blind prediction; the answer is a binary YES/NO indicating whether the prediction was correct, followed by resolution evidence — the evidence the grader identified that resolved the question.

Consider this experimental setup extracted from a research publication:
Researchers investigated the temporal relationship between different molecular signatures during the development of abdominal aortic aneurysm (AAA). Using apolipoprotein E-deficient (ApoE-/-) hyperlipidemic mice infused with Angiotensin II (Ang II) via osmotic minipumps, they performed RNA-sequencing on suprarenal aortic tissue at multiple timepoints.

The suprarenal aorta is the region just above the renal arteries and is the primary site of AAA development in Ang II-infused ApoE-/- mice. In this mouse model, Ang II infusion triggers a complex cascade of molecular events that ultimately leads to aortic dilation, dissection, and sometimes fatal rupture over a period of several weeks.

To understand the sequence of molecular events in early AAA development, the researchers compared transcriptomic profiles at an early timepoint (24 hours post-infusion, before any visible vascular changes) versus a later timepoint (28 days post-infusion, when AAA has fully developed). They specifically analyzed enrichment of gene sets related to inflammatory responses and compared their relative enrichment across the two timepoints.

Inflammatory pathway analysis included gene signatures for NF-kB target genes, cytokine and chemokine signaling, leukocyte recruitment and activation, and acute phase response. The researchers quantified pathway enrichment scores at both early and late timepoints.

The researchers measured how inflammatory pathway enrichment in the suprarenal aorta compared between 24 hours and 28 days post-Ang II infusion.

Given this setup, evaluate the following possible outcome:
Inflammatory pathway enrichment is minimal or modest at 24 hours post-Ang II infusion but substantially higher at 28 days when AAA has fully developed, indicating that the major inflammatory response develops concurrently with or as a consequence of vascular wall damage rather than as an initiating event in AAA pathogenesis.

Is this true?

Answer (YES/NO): YES